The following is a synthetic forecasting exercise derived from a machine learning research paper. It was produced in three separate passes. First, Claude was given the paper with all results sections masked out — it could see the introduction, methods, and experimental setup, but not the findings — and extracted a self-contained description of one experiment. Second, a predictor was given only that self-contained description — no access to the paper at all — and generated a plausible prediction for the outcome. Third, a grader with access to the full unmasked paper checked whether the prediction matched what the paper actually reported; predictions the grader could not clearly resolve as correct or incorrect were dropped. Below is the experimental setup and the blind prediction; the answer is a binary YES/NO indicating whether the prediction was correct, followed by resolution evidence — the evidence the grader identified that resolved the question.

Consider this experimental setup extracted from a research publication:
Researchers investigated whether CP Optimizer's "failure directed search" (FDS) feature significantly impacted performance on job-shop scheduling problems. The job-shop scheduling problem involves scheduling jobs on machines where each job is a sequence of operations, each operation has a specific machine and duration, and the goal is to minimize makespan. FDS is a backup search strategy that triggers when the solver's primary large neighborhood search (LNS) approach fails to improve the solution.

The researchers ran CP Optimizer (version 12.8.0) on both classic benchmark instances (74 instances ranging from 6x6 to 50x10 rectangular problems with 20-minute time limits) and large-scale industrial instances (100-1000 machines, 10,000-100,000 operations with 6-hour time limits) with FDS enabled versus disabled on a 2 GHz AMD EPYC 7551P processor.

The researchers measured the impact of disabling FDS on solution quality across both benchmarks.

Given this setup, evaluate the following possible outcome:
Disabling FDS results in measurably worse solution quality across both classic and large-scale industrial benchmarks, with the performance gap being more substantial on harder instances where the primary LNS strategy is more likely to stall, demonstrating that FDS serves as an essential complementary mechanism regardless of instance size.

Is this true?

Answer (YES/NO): NO